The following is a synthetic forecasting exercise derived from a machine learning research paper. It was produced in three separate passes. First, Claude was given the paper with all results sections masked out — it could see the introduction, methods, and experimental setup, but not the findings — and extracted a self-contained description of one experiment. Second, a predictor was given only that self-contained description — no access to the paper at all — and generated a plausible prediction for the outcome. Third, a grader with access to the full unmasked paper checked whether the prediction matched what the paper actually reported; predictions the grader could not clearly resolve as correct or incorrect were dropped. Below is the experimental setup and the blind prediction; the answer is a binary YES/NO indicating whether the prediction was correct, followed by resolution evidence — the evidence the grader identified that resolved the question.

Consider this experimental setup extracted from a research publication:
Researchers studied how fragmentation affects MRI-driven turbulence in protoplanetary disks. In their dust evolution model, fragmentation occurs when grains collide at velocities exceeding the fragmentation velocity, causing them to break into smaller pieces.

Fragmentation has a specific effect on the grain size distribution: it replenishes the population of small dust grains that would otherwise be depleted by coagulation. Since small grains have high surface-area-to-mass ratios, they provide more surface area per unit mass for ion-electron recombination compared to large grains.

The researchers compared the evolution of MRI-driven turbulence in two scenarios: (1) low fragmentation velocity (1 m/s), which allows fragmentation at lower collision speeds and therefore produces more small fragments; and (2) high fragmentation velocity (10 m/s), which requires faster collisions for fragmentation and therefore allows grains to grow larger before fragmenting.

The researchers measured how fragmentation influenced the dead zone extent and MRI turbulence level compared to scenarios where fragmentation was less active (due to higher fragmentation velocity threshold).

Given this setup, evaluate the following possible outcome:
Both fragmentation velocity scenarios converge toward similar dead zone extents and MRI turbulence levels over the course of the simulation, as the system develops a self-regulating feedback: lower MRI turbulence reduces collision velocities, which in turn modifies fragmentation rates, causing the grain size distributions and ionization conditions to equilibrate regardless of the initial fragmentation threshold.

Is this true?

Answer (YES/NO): NO